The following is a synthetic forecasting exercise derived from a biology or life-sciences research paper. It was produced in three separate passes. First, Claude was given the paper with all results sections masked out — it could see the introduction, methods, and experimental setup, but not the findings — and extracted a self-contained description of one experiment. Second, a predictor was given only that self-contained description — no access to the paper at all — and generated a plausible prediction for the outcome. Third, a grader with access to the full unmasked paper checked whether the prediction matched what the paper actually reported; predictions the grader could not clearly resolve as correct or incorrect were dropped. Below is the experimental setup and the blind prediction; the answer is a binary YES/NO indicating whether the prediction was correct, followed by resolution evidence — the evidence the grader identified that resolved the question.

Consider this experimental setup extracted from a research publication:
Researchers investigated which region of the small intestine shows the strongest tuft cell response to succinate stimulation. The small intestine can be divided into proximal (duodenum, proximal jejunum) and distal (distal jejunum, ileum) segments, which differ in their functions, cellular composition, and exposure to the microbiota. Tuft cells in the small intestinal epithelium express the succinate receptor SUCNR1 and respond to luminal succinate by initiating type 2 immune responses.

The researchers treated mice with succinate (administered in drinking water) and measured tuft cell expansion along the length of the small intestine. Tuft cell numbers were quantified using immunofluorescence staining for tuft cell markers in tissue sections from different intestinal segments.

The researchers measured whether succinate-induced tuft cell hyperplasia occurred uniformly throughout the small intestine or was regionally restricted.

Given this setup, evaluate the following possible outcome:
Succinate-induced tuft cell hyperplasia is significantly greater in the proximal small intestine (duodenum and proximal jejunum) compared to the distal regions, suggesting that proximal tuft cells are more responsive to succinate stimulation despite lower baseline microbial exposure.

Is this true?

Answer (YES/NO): NO